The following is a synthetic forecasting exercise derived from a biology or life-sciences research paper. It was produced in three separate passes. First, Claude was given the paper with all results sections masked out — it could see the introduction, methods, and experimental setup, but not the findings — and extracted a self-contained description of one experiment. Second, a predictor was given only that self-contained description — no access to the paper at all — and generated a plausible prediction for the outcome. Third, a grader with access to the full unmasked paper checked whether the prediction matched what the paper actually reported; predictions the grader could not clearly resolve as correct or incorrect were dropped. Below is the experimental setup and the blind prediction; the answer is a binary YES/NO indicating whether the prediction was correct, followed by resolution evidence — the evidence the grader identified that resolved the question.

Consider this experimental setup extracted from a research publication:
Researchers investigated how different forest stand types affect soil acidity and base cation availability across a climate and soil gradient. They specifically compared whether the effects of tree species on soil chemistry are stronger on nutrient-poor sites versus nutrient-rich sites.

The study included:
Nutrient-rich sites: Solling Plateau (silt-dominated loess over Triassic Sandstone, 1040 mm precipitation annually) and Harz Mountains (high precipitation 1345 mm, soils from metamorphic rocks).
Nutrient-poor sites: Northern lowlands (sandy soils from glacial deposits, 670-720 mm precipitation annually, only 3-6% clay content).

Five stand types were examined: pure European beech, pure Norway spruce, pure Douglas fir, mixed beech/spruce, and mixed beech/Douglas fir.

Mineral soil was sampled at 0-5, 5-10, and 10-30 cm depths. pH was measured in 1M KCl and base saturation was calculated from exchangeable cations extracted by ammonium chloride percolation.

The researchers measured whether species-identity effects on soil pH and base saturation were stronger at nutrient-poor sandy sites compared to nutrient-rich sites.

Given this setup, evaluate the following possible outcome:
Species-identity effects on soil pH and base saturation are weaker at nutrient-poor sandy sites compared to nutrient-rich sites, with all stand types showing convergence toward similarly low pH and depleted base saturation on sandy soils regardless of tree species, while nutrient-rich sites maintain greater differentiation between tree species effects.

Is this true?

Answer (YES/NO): NO